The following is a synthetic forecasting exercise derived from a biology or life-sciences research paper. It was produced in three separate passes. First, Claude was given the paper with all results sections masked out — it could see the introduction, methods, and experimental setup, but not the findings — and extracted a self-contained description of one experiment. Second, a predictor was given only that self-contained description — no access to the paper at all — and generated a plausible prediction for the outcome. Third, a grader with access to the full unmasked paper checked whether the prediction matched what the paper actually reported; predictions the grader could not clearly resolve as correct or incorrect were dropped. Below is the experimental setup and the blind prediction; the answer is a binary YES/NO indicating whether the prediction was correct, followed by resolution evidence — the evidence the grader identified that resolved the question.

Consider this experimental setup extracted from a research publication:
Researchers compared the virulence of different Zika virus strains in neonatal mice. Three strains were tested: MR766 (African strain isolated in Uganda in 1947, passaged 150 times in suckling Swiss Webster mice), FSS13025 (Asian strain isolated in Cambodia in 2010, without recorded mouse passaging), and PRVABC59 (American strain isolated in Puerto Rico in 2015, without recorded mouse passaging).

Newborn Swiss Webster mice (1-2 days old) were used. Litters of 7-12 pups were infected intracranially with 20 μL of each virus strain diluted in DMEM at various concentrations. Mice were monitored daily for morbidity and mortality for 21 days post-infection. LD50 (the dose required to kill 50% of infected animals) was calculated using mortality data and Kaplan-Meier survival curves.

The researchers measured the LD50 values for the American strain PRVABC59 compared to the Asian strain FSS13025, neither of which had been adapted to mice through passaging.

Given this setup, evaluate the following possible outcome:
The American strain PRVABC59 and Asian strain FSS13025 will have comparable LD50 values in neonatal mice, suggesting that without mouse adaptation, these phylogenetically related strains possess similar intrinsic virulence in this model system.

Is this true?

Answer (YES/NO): NO